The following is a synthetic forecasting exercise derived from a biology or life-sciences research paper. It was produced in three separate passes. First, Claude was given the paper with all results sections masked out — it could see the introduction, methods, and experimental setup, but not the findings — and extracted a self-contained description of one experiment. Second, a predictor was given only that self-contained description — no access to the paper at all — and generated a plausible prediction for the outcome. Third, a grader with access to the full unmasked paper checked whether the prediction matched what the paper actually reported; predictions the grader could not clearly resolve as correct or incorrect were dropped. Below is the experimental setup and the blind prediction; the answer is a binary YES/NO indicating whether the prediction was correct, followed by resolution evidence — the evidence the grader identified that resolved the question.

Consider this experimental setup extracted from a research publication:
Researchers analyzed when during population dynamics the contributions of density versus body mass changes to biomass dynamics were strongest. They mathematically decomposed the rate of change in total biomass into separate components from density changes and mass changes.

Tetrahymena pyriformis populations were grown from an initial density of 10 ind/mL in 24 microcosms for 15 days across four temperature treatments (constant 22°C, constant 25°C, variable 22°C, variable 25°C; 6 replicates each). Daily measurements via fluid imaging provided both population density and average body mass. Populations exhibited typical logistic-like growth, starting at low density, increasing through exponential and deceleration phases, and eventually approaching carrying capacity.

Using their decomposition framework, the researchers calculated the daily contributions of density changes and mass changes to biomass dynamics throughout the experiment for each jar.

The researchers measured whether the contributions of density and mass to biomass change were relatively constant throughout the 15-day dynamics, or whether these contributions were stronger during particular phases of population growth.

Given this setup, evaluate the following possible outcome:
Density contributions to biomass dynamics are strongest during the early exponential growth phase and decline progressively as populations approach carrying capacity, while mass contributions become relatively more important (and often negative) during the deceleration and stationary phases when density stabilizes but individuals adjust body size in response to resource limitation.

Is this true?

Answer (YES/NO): YES